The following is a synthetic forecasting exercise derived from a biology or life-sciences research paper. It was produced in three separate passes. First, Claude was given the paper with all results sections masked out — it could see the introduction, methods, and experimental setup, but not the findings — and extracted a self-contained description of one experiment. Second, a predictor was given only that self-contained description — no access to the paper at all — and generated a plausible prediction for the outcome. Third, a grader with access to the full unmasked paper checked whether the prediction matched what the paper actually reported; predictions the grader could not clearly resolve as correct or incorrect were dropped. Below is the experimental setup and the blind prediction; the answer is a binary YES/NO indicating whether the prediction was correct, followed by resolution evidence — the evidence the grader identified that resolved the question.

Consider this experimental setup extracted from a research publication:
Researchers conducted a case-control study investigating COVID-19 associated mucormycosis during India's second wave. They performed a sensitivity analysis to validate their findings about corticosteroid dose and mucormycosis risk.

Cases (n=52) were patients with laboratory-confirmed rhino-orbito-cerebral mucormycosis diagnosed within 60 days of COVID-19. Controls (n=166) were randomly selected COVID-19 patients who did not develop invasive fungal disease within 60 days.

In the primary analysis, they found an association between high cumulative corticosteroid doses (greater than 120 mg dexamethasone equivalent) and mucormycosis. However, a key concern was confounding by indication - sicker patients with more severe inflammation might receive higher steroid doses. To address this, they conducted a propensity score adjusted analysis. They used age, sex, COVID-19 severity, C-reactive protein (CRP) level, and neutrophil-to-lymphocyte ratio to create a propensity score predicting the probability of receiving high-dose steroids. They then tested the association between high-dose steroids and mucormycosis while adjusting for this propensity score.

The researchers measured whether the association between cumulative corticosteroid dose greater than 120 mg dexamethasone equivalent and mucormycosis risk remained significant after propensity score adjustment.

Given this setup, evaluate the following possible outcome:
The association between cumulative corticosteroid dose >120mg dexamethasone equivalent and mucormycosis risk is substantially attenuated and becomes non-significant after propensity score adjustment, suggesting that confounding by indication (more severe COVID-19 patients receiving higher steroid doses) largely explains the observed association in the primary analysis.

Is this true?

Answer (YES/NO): NO